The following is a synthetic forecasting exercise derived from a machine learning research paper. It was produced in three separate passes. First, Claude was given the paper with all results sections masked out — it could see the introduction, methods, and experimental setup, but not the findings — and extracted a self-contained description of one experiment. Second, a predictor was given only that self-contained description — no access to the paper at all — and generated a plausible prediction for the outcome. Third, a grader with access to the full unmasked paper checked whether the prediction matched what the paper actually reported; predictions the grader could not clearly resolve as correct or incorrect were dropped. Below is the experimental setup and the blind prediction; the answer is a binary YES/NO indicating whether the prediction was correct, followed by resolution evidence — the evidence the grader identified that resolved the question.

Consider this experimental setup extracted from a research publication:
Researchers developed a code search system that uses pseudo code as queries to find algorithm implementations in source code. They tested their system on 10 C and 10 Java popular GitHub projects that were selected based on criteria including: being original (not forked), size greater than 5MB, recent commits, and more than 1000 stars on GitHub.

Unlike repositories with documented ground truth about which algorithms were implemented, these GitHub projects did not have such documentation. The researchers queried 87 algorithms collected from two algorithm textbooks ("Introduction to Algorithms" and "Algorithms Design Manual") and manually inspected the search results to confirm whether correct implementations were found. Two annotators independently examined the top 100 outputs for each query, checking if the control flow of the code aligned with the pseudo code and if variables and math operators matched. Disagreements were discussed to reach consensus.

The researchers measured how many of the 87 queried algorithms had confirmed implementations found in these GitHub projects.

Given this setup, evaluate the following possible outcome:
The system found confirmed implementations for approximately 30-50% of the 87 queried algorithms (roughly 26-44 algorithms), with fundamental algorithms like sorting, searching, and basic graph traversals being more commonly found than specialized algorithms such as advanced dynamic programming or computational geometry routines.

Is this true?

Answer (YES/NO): NO